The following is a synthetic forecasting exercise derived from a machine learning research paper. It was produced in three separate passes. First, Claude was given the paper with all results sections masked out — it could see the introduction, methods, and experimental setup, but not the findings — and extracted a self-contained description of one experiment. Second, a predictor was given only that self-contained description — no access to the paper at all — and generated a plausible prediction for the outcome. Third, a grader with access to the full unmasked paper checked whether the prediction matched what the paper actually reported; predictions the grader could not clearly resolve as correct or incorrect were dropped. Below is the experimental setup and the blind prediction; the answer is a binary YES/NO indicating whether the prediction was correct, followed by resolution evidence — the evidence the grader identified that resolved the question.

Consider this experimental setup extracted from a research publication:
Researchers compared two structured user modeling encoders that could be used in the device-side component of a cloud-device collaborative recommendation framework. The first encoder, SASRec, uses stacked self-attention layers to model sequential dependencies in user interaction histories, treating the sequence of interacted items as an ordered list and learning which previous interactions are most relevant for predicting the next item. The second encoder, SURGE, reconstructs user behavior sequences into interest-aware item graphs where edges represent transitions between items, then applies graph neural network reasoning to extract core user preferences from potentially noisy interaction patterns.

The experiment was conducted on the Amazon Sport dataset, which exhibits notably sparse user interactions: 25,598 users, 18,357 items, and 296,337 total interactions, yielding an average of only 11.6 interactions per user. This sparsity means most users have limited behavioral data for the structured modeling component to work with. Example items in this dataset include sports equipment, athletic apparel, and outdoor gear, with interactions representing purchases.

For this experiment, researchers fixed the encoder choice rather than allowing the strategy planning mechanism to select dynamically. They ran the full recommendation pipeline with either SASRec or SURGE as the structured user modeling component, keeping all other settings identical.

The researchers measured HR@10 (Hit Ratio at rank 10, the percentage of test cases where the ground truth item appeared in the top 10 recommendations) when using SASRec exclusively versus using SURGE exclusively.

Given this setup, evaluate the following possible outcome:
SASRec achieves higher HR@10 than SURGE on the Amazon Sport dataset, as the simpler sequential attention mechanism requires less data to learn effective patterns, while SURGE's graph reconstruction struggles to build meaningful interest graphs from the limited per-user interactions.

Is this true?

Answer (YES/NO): NO